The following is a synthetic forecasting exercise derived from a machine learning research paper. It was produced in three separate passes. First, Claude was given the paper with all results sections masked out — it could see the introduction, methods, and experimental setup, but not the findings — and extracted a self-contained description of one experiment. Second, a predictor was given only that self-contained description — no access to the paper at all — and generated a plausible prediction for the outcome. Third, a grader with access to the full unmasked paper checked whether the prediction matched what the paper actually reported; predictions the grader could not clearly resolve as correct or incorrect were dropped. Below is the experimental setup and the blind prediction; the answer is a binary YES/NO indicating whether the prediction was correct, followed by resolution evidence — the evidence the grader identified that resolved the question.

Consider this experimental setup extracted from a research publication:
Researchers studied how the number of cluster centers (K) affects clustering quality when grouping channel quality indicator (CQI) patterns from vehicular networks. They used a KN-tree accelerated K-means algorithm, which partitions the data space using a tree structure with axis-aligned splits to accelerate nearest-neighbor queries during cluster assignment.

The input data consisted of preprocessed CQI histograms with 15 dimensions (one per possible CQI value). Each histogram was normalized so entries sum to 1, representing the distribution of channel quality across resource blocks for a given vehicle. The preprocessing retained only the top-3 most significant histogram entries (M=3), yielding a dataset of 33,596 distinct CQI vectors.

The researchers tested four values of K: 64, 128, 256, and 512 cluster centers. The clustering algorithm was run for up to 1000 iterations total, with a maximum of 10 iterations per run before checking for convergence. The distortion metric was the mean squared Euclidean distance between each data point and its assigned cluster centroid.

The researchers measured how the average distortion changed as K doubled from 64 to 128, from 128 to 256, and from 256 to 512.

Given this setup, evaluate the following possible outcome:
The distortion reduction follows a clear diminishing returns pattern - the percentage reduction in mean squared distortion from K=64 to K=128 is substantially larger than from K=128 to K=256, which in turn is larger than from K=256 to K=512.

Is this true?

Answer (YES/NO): NO